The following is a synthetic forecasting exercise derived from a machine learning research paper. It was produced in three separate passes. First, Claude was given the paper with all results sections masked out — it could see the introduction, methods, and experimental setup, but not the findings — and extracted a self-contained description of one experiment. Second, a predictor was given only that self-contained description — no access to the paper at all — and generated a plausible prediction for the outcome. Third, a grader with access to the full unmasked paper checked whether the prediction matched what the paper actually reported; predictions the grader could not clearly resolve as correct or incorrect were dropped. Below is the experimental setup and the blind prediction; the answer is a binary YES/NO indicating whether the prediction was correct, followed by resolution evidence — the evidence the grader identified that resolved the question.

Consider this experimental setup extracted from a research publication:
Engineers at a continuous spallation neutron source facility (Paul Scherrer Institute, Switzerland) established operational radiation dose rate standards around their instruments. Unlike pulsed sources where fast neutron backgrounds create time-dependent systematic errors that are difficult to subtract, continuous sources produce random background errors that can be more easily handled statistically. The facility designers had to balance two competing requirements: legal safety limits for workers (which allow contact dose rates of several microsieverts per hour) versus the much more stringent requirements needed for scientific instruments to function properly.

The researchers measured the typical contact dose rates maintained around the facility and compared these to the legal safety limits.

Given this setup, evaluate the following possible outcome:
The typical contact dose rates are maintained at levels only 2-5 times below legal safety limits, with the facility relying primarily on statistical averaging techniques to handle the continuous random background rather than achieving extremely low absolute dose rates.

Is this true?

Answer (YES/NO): NO